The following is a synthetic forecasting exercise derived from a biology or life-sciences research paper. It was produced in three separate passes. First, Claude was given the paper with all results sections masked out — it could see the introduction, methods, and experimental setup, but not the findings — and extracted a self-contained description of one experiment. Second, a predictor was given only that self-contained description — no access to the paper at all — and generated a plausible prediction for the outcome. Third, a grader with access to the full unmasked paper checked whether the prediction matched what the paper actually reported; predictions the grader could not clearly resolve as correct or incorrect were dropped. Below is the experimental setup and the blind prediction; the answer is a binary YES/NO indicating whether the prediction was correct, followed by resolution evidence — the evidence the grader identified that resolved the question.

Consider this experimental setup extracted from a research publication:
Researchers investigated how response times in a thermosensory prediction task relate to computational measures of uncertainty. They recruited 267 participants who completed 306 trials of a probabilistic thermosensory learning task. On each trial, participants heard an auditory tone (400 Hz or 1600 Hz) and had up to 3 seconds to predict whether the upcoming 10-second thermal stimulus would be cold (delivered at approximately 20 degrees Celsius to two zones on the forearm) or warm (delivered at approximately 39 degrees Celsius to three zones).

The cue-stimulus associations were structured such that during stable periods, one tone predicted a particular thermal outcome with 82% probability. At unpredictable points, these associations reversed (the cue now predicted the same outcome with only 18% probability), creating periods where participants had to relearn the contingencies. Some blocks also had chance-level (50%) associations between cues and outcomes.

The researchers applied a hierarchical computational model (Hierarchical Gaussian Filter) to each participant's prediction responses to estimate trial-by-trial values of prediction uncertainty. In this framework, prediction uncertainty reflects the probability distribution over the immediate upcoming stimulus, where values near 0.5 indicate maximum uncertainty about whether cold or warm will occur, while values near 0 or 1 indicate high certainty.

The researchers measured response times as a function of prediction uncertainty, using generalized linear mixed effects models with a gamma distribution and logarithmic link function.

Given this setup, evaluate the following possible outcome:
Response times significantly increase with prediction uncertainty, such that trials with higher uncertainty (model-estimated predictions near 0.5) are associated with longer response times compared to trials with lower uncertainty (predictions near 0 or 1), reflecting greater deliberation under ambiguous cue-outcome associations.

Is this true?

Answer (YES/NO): YES